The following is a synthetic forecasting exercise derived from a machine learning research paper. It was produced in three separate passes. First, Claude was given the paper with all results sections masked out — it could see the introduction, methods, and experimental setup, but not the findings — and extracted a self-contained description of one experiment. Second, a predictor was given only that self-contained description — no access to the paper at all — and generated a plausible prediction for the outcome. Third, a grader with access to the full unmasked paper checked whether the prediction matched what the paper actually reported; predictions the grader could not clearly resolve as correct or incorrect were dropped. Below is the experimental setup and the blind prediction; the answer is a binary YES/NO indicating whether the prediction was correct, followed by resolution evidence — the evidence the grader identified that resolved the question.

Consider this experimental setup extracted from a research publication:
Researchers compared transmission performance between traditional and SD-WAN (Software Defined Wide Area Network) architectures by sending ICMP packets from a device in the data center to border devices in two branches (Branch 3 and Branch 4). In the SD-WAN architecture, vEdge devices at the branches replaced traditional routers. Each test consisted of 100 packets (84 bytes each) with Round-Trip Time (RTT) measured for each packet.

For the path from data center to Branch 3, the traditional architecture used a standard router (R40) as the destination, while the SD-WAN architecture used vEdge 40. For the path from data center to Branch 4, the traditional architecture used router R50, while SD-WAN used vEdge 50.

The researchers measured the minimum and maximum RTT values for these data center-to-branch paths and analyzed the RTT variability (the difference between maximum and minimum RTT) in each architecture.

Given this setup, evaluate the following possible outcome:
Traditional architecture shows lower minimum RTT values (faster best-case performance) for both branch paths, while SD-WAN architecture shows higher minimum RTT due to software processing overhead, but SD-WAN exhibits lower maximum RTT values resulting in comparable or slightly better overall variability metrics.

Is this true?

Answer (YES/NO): NO